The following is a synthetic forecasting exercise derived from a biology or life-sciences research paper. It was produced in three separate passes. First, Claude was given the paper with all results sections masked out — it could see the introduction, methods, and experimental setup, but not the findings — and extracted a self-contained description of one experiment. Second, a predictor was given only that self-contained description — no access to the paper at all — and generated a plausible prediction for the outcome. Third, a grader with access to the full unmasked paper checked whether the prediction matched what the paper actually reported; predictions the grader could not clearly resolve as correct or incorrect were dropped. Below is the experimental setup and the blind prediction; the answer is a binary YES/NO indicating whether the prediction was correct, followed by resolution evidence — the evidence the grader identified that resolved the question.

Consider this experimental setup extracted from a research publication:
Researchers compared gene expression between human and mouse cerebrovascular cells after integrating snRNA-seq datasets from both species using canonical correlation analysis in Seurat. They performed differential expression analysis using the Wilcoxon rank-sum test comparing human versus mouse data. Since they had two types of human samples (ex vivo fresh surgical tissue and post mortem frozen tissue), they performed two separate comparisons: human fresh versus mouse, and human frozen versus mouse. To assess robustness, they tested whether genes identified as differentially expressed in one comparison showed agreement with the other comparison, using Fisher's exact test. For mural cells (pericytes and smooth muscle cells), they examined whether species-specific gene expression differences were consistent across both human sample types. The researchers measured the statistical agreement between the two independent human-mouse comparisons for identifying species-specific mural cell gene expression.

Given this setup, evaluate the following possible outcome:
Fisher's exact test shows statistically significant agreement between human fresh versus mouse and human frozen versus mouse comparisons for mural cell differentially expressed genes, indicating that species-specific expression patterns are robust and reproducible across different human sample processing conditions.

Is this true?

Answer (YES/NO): YES